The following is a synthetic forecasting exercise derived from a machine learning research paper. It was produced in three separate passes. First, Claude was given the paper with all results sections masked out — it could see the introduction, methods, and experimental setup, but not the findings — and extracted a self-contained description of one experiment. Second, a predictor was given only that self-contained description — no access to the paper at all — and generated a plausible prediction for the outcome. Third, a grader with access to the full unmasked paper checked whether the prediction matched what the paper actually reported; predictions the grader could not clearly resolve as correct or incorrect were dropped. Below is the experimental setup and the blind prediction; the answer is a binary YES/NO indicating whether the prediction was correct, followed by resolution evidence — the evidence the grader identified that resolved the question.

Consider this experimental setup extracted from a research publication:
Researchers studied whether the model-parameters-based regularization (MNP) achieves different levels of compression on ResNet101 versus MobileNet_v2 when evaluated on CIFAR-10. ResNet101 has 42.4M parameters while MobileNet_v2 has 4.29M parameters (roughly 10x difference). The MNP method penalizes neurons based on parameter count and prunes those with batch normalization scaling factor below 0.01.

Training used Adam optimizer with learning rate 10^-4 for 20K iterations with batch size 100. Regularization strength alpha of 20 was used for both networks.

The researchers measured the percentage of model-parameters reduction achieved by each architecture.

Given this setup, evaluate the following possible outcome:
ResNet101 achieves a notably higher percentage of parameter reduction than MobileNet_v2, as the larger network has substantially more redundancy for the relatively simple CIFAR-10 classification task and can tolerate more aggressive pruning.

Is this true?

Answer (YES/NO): YES